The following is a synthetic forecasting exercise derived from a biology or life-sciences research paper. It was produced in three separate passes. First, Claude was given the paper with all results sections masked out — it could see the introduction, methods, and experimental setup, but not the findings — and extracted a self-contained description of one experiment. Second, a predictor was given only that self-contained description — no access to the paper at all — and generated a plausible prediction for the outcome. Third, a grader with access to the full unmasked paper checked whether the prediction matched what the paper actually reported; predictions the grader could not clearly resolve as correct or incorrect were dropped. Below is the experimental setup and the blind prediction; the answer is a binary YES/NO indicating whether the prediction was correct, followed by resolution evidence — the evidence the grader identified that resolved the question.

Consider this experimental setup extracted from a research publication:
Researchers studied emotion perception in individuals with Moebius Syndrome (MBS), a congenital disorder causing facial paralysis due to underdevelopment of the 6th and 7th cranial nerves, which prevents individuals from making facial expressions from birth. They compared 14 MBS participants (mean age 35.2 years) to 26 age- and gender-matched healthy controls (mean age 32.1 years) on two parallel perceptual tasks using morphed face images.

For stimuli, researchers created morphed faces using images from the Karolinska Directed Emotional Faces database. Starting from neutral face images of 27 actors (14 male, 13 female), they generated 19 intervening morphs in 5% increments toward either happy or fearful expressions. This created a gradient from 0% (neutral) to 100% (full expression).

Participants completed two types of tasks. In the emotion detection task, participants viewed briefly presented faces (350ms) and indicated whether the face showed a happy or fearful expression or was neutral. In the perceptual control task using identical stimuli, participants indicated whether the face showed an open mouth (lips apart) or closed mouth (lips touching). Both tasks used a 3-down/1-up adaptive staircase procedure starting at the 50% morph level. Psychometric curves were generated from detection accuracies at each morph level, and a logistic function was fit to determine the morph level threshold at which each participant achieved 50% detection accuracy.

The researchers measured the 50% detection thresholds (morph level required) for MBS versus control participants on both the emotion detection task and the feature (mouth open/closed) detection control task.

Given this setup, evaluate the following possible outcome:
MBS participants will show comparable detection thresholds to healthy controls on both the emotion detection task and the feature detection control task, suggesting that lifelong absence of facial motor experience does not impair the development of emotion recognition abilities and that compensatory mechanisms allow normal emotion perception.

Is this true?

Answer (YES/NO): NO